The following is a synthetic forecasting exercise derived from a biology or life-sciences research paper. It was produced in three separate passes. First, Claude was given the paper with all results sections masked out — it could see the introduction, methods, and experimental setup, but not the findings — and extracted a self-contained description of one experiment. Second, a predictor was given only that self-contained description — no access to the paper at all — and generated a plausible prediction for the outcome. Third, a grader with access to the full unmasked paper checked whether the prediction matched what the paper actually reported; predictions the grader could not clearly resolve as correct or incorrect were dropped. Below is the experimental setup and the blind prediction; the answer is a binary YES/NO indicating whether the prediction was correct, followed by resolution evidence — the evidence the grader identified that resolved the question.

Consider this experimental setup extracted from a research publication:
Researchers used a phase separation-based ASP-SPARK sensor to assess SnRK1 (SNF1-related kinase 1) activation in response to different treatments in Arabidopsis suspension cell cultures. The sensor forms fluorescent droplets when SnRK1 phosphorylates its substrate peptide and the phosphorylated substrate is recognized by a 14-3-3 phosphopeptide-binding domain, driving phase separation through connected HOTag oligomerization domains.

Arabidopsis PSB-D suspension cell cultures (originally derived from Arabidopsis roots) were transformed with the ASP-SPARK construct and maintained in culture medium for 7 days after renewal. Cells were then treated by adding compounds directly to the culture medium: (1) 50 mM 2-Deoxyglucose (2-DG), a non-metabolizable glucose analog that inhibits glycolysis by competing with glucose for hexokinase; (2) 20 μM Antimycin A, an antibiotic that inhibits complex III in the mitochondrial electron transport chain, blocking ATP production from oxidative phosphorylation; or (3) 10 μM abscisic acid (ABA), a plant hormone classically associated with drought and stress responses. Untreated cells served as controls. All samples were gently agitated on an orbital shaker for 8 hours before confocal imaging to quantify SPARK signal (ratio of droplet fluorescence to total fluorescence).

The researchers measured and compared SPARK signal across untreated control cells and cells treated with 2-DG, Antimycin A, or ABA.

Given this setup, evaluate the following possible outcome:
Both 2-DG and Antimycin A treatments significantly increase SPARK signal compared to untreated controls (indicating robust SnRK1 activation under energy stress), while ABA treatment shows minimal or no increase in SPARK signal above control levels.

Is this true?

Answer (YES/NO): NO